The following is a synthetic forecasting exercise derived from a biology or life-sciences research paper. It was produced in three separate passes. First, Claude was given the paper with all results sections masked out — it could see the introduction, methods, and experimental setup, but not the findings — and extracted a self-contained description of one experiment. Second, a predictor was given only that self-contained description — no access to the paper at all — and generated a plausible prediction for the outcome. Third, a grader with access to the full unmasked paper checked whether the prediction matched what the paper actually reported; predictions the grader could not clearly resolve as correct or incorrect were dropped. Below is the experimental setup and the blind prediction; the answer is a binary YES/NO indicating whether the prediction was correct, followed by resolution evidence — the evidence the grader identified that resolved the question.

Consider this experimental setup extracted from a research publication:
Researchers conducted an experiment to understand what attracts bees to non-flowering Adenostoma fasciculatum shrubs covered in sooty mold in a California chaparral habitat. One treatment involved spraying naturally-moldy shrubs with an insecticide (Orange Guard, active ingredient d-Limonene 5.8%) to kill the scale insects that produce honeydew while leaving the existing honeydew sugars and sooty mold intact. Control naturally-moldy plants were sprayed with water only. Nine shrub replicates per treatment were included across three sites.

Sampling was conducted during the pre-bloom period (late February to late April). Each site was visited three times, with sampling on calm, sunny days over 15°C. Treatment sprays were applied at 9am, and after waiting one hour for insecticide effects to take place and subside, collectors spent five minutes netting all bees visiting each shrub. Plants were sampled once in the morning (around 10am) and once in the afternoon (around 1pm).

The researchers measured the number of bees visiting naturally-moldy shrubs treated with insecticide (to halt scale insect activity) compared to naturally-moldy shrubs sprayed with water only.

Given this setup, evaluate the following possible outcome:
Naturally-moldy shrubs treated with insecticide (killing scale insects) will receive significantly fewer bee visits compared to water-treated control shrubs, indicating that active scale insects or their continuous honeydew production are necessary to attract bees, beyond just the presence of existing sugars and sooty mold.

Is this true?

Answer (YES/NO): YES